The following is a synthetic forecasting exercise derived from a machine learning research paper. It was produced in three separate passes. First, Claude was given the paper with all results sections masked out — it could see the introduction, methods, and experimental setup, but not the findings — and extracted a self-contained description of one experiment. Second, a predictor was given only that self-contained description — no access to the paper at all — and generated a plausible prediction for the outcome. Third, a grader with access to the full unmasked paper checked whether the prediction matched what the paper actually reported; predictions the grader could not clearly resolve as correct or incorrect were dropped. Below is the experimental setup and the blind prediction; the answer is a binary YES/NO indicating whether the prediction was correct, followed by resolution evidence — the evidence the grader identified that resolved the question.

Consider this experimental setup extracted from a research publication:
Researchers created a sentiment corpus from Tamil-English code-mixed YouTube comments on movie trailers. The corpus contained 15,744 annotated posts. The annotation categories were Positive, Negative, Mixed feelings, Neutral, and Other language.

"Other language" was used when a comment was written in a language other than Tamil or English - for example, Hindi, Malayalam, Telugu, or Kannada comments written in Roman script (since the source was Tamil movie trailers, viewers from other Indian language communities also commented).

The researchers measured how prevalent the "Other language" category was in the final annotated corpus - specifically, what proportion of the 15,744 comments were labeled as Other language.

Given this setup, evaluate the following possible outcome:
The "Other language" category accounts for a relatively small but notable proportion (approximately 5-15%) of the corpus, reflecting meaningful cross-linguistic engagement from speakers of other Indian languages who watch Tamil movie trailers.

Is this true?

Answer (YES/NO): NO